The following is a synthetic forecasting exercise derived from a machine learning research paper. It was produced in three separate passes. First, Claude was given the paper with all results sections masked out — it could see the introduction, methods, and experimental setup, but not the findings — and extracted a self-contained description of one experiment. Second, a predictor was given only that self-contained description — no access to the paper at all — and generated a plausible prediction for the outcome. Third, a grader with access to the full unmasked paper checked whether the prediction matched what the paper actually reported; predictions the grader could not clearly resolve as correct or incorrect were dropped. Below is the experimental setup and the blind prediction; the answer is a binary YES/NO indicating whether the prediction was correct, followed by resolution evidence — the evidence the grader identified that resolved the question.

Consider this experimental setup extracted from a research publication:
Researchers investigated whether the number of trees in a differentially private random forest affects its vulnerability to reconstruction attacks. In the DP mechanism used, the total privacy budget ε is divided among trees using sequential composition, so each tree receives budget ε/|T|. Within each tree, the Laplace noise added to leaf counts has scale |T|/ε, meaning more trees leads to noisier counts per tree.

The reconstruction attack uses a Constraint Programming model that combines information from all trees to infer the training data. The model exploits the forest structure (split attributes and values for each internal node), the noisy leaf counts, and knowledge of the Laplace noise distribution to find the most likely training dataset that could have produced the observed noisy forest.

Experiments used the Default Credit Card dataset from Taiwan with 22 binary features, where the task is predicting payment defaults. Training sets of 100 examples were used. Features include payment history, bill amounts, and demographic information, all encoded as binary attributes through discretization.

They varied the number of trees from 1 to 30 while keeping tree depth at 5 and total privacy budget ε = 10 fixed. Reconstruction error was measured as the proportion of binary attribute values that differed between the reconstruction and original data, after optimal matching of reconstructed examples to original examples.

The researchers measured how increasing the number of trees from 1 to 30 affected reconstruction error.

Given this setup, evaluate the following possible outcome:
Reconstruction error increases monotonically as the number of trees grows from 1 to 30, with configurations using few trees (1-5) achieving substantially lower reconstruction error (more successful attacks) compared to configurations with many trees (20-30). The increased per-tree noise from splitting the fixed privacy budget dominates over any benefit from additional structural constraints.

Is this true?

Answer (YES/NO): NO